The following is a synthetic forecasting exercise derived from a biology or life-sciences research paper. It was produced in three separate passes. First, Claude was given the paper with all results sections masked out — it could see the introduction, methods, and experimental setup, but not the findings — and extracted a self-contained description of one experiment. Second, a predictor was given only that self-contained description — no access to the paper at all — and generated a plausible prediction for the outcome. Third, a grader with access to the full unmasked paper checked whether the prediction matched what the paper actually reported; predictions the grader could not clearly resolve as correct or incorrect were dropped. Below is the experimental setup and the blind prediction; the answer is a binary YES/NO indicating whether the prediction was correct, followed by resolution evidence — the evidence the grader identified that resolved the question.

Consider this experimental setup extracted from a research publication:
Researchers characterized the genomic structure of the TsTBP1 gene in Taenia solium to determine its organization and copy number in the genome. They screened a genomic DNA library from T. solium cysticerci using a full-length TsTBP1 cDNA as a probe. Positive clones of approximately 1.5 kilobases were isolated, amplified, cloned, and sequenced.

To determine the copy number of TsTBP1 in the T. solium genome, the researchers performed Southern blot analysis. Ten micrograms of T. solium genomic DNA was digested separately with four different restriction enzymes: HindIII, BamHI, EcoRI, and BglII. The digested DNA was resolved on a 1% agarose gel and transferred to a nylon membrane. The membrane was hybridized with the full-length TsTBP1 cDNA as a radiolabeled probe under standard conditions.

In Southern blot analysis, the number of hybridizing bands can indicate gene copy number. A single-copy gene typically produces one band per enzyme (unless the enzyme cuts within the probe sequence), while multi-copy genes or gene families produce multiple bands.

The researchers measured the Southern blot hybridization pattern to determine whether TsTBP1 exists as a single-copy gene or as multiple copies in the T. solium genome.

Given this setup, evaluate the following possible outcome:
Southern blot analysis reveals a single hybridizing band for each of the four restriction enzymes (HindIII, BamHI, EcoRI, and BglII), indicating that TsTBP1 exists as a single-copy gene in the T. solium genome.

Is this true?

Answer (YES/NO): NO